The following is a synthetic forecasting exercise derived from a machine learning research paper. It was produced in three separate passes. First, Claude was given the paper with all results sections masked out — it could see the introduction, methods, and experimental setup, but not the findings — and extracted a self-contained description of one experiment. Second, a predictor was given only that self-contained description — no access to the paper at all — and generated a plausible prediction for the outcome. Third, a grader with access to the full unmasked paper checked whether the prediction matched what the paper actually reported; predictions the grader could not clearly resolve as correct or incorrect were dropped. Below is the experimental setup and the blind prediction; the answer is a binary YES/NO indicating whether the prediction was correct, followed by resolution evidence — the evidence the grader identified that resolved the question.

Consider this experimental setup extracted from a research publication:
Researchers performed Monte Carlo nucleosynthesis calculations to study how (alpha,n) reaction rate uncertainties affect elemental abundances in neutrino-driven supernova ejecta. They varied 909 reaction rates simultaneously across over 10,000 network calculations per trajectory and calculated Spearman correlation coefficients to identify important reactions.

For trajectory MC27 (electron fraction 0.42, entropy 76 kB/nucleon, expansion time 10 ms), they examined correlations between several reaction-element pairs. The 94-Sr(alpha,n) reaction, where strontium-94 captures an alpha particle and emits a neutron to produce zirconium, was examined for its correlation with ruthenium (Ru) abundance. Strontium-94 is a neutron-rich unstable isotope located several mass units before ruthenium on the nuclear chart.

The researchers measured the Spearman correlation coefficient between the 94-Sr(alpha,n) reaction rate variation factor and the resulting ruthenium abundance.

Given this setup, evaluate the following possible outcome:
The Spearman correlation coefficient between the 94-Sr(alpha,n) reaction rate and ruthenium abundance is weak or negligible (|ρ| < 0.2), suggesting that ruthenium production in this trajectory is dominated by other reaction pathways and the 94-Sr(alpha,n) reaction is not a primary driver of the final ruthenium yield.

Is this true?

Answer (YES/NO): NO